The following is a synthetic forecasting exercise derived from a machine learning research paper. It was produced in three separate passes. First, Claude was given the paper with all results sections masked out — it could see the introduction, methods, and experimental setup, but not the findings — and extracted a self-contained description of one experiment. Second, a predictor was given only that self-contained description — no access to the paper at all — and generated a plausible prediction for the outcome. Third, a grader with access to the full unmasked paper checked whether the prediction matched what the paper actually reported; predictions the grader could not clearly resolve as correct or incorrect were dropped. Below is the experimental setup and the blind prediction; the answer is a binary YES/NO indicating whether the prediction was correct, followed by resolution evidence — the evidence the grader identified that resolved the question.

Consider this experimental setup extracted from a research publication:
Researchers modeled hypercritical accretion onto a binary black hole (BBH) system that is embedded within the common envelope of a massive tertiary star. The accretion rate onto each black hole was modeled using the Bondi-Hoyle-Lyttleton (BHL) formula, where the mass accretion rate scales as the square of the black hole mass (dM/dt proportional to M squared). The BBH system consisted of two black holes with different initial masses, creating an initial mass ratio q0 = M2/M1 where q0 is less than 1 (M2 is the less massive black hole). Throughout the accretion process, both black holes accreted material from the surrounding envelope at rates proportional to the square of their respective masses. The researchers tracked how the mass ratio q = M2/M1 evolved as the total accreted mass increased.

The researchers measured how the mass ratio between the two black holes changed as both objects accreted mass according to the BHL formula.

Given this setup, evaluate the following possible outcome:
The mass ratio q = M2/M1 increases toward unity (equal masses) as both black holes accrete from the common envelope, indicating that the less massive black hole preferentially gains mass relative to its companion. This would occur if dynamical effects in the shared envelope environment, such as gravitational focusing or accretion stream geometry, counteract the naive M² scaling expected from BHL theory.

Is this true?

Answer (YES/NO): NO